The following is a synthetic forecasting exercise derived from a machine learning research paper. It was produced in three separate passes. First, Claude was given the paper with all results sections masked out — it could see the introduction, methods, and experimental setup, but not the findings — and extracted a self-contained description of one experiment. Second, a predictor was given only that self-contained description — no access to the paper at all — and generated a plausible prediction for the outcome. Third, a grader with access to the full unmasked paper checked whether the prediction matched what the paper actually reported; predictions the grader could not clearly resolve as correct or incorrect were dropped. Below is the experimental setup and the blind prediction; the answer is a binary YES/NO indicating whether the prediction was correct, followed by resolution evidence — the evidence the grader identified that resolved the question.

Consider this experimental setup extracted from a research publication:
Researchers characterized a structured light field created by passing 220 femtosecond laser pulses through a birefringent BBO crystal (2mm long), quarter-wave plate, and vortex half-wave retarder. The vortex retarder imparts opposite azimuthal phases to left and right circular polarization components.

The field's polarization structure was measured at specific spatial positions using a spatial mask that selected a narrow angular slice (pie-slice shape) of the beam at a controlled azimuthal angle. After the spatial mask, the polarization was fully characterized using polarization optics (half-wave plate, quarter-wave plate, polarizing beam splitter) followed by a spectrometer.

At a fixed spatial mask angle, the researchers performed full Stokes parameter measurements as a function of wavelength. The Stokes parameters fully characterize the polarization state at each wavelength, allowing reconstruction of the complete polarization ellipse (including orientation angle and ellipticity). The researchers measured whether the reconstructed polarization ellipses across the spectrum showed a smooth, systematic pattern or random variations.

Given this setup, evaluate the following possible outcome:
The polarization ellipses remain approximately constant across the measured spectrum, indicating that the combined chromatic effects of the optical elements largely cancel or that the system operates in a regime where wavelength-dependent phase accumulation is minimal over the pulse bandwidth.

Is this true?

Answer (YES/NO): NO